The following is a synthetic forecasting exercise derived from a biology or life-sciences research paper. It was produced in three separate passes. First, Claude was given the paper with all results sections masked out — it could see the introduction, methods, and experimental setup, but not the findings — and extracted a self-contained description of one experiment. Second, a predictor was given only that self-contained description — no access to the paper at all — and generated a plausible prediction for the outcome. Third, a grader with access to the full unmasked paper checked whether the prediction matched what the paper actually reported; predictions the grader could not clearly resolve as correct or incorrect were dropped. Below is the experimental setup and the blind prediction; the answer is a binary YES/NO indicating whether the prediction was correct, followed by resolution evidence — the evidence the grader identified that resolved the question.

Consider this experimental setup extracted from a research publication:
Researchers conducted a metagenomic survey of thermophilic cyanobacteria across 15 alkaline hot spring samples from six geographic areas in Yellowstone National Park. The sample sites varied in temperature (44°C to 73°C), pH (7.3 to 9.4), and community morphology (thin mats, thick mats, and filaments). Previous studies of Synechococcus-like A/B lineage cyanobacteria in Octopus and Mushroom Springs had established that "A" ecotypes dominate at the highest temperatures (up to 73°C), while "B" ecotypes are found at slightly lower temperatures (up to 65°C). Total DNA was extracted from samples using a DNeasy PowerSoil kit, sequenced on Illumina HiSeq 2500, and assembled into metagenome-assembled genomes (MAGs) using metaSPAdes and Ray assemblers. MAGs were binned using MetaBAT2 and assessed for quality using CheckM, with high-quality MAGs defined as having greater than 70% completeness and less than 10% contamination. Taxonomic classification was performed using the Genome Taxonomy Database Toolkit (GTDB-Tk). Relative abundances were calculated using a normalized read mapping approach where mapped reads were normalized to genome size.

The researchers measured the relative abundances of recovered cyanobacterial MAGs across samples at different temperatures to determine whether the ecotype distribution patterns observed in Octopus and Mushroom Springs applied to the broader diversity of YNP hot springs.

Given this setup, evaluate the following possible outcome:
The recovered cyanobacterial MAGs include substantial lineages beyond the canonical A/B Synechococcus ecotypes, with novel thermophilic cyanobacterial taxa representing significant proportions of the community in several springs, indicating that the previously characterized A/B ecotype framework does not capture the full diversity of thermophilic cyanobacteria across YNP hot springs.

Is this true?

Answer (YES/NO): YES